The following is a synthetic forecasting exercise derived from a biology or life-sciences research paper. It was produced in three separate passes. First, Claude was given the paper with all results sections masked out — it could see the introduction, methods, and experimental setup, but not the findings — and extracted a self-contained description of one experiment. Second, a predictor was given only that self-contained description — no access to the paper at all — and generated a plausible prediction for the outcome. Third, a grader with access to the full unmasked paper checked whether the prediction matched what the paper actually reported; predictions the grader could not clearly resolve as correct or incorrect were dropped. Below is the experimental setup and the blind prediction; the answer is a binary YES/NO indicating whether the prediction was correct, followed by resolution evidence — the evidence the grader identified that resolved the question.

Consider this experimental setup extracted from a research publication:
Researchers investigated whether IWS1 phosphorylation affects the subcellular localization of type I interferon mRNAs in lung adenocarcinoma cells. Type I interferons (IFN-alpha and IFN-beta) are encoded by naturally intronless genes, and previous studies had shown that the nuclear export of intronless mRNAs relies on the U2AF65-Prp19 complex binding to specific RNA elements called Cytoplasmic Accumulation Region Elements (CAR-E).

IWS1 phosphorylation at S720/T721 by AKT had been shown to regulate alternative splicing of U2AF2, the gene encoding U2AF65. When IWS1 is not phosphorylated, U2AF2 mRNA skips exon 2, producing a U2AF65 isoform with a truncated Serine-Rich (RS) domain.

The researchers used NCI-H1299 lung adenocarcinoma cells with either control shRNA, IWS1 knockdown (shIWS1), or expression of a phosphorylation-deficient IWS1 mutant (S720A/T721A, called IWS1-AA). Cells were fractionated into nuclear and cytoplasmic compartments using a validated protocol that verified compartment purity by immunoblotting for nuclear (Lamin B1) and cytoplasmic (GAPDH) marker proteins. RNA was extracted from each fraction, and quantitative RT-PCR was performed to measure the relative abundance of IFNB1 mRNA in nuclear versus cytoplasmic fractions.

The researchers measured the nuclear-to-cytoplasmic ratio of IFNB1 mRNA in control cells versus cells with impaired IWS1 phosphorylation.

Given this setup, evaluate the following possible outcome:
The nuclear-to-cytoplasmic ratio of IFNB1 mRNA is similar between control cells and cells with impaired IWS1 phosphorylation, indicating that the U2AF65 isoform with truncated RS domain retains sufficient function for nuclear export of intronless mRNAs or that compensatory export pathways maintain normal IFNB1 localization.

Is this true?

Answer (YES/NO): NO